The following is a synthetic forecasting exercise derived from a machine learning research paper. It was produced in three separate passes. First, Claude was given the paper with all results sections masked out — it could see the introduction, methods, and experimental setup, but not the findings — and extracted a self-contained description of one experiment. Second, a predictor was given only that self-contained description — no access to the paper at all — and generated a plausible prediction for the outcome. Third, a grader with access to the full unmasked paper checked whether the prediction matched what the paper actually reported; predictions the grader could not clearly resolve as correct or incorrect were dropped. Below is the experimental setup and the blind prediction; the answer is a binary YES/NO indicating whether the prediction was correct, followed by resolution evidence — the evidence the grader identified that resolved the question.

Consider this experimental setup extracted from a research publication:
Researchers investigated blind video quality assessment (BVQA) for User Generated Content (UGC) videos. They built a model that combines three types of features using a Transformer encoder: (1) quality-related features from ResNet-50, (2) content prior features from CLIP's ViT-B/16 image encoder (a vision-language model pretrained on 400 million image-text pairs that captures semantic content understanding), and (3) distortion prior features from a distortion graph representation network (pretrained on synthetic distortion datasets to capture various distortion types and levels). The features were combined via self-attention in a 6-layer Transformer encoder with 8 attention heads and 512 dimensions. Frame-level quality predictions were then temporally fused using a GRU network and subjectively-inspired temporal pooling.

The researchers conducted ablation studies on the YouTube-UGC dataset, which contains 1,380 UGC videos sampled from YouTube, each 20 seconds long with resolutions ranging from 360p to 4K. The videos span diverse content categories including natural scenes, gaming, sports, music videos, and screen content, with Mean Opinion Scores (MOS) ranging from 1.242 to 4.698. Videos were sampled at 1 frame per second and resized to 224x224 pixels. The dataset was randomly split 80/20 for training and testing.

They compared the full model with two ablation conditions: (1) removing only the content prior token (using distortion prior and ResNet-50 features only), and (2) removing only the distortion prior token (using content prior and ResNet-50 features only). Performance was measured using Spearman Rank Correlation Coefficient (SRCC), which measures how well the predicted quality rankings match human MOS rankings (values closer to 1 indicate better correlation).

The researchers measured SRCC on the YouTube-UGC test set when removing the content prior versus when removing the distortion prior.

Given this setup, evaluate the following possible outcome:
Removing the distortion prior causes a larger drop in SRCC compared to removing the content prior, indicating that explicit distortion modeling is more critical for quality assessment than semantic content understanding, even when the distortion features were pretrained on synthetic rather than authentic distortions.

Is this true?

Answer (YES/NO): NO